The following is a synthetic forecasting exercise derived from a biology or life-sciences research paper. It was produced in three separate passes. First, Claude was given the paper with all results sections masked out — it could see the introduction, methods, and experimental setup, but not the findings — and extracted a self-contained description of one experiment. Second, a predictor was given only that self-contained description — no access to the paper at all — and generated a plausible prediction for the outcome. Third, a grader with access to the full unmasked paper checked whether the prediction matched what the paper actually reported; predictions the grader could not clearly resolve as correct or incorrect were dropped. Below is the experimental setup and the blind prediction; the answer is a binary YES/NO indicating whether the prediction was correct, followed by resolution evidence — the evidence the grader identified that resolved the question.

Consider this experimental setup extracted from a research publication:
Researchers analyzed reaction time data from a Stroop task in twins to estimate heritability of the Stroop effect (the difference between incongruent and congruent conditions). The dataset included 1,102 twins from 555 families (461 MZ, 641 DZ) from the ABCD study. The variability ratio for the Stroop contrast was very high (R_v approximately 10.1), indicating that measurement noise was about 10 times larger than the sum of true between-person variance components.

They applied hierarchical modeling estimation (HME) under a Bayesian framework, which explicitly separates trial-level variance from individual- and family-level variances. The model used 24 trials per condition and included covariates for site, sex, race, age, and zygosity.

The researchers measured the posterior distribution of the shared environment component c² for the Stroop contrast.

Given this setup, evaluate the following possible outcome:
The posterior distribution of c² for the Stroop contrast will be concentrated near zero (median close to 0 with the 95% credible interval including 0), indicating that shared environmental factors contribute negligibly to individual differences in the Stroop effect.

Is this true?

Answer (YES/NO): NO